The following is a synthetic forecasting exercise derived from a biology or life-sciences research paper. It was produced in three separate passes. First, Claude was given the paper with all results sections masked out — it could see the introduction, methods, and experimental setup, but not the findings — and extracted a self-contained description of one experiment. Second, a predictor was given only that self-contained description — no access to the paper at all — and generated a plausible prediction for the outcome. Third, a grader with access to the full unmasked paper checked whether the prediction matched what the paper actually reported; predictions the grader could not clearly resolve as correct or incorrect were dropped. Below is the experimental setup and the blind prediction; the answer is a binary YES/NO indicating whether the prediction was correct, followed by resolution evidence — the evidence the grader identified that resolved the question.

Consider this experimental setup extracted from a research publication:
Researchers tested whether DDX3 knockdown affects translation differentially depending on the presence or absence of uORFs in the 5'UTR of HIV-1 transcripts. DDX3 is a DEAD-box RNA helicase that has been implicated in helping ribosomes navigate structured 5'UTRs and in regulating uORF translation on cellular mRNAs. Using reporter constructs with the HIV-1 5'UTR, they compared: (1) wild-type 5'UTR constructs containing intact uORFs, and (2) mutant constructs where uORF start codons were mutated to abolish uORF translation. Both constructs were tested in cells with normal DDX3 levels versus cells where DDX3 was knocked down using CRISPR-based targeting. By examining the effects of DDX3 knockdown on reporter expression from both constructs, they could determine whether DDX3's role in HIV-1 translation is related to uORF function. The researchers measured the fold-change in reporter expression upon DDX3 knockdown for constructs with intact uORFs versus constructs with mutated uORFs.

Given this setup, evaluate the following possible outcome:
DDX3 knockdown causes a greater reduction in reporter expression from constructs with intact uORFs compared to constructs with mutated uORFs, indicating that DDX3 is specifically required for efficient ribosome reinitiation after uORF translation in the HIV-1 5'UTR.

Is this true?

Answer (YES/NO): NO